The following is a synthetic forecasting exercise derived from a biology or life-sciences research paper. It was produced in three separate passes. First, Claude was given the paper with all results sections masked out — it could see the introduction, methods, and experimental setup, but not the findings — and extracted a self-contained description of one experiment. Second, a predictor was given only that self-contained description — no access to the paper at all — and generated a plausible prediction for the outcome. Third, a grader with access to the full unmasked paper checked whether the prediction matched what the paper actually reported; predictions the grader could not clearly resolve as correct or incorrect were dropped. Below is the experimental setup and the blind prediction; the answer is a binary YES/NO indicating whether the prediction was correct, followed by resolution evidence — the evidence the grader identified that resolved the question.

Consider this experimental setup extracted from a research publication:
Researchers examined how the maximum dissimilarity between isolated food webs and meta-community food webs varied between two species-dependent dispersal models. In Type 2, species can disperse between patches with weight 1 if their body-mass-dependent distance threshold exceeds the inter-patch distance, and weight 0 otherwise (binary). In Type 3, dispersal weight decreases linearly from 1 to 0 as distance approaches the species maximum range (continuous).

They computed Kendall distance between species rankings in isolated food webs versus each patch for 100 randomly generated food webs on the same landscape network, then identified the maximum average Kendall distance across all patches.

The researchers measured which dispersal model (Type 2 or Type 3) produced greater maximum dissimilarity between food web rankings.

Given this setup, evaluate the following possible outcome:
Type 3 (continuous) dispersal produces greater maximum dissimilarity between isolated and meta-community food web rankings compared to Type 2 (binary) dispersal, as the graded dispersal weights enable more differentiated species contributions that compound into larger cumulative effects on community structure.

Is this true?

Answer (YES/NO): NO